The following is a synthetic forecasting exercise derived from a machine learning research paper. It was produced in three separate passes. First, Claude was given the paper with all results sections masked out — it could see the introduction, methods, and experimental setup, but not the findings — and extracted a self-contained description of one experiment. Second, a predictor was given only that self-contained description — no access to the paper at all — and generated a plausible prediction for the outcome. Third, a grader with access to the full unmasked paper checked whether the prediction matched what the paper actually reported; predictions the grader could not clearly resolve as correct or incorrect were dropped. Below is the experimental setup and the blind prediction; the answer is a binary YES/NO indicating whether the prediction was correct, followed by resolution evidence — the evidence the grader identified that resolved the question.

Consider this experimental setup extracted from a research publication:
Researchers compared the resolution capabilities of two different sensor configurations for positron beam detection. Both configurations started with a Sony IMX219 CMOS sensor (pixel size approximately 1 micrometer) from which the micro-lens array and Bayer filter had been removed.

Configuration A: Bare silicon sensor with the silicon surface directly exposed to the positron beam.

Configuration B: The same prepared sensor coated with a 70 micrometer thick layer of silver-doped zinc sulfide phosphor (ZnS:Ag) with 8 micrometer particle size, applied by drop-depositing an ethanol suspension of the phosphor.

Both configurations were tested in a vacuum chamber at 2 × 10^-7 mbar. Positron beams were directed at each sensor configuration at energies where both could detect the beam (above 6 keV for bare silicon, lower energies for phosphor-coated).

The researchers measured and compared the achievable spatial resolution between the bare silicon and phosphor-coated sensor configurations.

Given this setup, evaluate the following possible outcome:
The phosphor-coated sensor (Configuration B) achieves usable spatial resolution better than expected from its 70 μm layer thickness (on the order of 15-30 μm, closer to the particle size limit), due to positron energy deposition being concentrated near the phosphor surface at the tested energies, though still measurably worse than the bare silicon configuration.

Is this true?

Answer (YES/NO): YES